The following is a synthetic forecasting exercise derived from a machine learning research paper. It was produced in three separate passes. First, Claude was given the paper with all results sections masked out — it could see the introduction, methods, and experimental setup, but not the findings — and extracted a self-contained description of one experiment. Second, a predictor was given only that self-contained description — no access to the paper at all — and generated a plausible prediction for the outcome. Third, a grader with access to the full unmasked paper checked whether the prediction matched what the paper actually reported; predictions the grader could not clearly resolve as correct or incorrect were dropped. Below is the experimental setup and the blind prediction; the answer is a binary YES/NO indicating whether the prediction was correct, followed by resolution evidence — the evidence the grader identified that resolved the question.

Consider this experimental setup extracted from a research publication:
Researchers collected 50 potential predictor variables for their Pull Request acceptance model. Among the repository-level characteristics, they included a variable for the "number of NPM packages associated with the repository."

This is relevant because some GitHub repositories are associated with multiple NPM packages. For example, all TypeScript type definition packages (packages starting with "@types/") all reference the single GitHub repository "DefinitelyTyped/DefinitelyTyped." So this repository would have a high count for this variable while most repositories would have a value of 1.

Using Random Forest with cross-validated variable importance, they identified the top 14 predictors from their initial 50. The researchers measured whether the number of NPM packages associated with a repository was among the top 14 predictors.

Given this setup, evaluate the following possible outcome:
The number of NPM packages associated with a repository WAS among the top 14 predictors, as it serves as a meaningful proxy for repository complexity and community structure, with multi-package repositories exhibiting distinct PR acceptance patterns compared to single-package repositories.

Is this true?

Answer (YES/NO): NO